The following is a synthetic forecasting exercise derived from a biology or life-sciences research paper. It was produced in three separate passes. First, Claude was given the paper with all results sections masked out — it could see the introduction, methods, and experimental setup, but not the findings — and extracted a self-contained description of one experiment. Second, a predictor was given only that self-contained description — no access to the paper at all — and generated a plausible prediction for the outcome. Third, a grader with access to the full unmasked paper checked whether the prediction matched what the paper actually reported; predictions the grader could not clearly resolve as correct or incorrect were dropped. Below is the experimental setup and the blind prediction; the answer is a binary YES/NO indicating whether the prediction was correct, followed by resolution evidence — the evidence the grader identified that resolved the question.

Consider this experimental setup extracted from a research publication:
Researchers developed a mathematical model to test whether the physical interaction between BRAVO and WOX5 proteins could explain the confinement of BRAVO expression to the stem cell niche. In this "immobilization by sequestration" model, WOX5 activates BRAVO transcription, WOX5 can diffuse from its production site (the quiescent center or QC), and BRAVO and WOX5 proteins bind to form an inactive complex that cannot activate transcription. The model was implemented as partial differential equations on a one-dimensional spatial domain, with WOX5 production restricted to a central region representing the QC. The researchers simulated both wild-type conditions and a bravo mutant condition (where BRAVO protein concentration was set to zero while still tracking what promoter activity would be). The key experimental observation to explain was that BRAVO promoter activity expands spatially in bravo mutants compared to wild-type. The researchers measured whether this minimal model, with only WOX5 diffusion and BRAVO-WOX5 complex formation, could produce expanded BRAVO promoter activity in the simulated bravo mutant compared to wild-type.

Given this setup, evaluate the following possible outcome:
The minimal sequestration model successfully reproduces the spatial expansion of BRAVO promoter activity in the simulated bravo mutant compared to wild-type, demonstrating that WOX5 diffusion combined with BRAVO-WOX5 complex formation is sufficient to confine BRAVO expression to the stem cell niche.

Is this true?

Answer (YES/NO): YES